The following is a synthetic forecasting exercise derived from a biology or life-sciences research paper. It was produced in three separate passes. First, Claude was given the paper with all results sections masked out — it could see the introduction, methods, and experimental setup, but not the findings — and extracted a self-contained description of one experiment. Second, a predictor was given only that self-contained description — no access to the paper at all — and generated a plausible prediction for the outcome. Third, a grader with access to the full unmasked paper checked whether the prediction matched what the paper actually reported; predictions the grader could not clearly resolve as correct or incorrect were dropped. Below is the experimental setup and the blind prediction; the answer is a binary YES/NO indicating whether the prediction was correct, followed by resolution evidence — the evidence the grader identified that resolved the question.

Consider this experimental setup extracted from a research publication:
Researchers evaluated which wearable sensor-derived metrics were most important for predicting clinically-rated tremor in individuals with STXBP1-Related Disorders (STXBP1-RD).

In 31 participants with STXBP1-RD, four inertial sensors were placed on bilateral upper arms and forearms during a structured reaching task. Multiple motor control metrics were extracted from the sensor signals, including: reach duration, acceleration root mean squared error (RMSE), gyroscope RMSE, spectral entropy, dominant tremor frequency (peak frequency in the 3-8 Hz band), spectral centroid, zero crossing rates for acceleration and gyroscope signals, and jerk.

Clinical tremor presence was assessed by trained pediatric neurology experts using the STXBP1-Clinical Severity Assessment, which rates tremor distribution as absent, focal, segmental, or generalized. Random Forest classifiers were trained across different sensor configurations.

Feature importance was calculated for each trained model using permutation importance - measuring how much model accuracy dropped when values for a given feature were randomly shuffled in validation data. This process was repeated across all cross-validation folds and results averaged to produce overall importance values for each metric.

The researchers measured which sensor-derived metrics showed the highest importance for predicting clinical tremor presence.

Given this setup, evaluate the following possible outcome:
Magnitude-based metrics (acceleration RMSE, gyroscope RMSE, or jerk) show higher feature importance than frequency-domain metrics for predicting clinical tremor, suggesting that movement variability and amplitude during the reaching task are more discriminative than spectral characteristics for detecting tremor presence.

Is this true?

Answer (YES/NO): NO